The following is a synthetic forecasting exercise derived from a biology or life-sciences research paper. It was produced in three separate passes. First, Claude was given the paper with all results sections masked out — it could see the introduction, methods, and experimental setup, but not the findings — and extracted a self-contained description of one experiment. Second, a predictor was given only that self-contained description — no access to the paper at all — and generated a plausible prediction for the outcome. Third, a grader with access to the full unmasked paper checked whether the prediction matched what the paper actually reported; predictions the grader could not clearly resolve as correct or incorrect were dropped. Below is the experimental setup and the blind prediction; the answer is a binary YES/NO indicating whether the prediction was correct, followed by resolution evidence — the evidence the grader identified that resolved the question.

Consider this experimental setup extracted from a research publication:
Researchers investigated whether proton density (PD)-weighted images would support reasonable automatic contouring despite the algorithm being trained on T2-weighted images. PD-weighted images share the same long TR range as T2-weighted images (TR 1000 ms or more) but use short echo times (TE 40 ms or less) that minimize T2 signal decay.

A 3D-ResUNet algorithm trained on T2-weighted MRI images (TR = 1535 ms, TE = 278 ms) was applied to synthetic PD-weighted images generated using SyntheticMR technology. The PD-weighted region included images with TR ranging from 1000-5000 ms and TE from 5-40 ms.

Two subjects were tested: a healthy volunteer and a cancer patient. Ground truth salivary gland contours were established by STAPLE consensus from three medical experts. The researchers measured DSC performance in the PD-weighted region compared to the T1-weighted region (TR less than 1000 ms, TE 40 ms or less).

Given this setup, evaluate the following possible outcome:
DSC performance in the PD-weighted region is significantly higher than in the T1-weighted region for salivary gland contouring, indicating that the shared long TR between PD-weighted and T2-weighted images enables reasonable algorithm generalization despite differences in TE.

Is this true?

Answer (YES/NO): NO